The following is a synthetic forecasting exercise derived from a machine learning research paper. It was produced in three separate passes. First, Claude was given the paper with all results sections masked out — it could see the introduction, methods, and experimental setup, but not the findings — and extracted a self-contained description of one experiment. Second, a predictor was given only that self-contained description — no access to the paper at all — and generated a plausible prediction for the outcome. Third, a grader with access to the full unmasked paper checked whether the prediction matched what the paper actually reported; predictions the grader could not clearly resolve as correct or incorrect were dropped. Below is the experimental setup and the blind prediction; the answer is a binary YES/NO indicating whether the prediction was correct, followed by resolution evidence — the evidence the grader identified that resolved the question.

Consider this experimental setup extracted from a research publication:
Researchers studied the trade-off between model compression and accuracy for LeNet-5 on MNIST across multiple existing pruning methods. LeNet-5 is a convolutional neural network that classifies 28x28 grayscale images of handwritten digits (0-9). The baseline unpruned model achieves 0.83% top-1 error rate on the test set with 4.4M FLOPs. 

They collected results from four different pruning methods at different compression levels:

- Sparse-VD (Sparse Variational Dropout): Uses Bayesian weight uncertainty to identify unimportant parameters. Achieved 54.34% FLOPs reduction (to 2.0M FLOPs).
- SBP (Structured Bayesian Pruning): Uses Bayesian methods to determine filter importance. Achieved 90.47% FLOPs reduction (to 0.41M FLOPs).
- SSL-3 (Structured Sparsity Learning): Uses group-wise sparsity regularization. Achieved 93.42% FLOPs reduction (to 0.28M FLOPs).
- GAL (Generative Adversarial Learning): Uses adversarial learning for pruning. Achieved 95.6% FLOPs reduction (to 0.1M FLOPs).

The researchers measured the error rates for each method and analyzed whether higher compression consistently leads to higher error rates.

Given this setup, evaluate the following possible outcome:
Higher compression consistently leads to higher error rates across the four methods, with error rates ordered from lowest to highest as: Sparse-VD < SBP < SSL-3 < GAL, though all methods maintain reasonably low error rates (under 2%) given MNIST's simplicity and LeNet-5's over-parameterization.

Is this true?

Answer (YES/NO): YES